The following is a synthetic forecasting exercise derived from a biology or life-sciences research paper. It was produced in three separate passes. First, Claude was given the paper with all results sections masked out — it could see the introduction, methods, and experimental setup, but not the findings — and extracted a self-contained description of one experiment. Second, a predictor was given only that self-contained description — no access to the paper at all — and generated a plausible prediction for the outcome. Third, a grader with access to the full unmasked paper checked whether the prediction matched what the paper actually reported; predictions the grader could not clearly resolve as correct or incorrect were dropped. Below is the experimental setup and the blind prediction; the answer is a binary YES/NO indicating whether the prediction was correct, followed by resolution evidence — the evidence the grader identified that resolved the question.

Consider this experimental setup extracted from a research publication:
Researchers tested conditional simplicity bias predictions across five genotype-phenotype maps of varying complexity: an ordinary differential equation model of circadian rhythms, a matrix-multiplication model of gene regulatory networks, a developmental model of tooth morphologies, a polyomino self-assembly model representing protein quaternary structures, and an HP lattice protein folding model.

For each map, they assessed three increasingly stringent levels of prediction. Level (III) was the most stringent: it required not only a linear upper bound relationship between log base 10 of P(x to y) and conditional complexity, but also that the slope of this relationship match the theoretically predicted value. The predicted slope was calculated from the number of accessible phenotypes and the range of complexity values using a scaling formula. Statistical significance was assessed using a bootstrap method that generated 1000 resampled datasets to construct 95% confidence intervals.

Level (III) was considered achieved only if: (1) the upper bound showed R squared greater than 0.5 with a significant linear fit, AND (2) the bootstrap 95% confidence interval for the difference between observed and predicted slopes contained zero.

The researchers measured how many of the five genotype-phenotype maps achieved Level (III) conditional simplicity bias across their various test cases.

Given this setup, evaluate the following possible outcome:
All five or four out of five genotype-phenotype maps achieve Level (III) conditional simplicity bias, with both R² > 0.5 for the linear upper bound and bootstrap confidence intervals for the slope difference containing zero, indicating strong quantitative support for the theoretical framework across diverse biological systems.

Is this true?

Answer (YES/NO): NO